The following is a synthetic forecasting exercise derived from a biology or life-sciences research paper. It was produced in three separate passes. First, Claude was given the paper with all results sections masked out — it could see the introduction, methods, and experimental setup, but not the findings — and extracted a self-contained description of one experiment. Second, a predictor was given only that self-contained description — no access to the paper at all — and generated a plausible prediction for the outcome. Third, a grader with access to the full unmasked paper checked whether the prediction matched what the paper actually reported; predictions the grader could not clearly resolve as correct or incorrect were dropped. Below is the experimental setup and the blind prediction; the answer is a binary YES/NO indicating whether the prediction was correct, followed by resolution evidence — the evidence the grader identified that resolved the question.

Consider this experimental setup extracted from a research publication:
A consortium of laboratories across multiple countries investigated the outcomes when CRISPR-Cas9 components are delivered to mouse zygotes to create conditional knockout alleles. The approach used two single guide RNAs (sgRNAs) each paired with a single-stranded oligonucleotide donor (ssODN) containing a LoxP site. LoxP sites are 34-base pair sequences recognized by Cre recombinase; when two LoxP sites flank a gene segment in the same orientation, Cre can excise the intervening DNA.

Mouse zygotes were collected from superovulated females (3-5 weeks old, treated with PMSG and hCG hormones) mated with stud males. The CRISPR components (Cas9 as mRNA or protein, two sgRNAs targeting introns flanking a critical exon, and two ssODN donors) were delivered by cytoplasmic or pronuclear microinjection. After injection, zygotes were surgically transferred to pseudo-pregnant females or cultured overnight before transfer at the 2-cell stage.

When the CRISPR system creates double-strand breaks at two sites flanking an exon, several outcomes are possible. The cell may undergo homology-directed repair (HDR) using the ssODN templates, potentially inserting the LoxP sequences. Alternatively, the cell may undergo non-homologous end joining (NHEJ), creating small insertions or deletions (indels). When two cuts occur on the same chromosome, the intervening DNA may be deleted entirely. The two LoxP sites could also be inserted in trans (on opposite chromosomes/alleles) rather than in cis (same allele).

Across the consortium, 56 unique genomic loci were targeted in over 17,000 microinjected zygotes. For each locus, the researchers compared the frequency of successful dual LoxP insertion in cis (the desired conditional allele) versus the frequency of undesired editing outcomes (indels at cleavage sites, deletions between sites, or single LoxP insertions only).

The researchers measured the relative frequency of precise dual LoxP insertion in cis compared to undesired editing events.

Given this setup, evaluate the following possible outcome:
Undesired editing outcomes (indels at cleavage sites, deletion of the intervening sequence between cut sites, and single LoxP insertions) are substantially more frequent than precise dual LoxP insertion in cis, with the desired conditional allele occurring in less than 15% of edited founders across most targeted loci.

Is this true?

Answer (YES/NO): YES